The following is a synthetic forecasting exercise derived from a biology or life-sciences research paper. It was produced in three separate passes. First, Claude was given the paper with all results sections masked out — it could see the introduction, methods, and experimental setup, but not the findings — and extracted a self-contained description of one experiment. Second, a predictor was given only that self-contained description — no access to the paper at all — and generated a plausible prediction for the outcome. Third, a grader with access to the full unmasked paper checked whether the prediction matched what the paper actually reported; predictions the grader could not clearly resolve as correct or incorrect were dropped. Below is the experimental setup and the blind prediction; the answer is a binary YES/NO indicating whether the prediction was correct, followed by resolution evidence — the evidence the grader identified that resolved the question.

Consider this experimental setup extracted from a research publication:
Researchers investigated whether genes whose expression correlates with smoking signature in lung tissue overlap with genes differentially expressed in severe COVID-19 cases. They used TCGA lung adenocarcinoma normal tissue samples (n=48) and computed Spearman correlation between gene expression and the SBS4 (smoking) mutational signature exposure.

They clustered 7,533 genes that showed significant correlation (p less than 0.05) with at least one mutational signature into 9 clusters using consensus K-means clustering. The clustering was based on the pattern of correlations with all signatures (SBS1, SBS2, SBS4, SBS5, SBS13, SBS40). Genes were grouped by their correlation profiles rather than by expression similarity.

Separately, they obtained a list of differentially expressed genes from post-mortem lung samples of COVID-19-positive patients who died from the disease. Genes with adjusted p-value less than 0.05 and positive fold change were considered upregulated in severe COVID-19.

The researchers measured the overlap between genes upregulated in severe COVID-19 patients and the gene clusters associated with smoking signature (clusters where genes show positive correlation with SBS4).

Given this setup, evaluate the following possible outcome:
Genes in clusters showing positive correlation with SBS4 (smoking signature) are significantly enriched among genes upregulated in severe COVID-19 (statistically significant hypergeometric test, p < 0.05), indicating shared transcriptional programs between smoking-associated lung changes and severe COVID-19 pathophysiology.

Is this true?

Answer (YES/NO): YES